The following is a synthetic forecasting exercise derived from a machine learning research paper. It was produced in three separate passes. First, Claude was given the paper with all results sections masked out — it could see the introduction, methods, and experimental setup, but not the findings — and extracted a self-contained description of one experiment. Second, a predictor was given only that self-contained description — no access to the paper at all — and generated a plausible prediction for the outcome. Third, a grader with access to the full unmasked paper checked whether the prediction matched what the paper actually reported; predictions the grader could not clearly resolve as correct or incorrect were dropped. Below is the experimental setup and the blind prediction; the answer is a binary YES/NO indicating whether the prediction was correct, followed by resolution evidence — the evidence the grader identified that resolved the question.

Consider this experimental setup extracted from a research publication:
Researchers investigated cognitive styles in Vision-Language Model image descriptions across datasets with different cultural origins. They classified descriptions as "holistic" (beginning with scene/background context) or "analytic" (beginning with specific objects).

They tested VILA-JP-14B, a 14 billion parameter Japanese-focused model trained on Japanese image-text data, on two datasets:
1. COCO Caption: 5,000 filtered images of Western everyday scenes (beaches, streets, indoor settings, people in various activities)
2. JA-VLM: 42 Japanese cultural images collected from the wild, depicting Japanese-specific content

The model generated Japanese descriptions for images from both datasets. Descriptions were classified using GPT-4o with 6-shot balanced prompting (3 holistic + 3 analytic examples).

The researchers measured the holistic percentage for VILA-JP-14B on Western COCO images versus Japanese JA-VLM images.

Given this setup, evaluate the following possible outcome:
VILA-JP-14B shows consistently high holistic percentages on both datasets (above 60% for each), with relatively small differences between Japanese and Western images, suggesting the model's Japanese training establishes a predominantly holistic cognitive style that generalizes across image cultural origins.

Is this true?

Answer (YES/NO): NO